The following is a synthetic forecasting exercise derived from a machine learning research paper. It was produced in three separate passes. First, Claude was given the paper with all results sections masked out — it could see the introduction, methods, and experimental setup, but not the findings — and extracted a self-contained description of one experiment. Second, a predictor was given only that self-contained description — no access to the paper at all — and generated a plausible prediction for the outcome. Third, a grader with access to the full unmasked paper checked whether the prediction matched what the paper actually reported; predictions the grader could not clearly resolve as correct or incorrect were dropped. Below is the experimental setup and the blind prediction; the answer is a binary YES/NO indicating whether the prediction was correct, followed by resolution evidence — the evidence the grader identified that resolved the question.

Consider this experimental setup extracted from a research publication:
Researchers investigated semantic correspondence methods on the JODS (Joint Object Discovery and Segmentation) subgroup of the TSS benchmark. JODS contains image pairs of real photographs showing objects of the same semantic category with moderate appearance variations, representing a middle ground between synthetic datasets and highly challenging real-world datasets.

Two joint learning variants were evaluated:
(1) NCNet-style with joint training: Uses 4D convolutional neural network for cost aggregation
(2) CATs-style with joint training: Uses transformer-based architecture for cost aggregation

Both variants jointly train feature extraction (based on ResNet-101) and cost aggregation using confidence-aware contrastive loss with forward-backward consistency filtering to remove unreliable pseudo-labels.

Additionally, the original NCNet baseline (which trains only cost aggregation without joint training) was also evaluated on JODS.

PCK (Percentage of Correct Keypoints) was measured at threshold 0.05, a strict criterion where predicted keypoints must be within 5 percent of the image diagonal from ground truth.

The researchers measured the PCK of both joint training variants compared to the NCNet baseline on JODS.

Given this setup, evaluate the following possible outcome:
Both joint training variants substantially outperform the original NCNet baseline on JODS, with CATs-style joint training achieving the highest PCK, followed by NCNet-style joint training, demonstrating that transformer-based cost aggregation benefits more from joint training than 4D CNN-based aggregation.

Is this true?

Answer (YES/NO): NO